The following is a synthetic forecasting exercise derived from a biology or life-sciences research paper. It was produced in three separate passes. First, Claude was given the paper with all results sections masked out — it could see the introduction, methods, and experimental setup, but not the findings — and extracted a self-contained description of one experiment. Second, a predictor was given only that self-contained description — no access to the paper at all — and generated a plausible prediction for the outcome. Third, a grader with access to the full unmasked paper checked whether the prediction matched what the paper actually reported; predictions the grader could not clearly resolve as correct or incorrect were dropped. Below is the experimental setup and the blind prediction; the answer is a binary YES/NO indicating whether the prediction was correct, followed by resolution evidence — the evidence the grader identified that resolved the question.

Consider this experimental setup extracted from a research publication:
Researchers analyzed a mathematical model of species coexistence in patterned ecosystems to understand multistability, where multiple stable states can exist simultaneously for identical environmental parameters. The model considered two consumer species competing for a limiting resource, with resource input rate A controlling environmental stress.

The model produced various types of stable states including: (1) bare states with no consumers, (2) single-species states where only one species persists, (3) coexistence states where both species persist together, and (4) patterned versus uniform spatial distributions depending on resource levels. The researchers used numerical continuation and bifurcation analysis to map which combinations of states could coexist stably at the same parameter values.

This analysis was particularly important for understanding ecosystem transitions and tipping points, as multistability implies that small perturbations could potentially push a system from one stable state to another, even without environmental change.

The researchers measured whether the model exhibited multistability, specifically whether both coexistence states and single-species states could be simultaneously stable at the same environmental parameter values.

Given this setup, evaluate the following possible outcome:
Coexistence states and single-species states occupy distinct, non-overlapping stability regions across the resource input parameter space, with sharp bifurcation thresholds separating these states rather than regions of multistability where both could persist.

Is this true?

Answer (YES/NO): NO